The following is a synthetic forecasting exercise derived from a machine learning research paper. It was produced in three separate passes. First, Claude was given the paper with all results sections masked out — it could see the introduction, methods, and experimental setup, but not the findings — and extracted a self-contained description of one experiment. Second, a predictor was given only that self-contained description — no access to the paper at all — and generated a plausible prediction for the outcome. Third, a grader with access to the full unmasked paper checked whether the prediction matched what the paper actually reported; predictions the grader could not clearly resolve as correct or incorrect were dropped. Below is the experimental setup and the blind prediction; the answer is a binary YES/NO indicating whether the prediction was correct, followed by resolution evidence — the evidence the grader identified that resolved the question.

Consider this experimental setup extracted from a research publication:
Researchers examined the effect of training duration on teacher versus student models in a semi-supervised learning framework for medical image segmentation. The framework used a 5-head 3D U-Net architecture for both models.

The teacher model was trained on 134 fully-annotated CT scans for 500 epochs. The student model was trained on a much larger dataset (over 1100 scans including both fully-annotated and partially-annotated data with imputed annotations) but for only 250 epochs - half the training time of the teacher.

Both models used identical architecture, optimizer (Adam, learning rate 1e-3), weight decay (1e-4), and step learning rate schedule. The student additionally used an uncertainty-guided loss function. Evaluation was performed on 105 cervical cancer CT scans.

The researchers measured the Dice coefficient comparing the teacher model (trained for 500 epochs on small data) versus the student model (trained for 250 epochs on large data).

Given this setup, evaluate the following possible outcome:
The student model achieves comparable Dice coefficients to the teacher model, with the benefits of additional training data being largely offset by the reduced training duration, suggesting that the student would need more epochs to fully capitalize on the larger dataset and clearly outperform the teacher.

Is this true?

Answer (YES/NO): NO